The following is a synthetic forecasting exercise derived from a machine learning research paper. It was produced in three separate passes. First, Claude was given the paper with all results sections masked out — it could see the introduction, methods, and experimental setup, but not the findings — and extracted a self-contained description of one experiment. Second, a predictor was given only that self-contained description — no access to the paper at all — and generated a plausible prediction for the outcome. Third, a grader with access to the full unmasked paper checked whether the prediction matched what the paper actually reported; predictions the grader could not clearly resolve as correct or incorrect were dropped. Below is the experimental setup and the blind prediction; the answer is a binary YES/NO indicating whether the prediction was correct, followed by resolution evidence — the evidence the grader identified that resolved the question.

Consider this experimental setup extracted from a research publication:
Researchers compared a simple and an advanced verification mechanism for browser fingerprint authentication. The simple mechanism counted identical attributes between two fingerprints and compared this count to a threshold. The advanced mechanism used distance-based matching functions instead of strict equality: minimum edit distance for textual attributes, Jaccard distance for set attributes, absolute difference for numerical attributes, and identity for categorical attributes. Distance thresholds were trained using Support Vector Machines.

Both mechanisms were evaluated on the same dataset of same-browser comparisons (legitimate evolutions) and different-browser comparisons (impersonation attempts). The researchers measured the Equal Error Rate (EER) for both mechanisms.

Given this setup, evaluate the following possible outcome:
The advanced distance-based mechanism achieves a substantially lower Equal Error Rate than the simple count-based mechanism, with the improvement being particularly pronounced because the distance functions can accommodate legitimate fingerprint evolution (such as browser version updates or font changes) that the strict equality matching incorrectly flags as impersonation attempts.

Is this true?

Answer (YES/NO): NO